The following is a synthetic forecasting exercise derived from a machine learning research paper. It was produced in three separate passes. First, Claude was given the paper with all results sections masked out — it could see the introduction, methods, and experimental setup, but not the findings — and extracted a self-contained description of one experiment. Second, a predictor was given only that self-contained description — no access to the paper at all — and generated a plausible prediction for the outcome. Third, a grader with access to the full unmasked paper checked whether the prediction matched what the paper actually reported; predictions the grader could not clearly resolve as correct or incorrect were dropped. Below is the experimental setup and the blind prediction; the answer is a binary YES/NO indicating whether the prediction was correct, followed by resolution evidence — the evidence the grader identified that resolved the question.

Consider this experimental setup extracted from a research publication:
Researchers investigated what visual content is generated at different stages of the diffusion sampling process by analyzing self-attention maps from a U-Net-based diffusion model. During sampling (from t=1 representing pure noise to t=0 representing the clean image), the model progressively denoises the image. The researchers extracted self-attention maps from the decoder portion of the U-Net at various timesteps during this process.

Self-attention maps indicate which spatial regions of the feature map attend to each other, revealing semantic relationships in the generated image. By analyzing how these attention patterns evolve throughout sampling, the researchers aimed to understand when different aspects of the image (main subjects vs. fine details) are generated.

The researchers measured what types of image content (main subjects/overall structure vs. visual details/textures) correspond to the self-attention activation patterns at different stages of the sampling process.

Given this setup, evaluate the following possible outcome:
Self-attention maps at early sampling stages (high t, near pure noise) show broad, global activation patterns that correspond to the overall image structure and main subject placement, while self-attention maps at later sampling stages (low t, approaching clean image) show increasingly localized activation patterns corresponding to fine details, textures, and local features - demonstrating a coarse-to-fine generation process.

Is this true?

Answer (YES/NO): NO